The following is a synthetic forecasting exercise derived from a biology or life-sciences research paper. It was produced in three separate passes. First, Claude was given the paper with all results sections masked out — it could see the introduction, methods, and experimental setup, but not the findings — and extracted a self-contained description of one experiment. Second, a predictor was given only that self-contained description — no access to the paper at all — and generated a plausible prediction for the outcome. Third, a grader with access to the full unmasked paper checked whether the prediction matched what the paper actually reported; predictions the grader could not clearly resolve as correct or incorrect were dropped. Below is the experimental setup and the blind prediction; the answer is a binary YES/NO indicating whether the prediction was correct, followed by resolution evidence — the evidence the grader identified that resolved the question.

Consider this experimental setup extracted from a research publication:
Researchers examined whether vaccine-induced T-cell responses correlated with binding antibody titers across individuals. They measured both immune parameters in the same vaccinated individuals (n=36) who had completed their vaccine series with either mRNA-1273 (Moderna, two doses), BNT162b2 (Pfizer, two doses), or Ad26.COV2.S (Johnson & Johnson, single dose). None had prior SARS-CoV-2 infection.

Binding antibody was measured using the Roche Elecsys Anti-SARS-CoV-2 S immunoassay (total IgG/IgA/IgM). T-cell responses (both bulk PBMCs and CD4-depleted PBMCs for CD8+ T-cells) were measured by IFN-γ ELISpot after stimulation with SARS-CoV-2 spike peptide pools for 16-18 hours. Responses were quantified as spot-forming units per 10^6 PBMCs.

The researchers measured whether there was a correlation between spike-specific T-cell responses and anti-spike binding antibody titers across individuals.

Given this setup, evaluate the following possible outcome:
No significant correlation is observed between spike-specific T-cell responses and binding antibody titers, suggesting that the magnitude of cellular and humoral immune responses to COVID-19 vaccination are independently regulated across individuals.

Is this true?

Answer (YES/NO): YES